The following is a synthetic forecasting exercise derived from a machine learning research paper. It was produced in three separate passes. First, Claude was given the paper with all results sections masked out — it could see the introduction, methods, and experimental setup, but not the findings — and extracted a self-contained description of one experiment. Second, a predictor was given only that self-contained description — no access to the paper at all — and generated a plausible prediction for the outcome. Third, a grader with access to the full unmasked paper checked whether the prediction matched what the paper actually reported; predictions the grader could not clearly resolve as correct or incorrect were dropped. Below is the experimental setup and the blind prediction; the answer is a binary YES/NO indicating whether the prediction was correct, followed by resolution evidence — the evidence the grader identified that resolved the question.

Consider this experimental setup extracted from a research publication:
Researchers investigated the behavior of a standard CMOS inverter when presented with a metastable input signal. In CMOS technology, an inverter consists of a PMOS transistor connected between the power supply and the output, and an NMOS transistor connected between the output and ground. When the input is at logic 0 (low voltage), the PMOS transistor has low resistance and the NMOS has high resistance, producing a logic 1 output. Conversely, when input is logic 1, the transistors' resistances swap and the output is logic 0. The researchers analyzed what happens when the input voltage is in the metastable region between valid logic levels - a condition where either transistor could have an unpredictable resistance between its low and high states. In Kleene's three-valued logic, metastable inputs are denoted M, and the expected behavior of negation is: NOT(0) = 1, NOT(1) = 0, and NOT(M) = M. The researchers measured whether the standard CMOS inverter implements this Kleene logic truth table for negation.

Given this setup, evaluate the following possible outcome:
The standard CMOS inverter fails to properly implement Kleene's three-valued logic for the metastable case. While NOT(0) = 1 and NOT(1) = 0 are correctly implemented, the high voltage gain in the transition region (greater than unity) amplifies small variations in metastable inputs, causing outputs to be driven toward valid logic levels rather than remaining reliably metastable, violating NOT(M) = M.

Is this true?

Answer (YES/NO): NO